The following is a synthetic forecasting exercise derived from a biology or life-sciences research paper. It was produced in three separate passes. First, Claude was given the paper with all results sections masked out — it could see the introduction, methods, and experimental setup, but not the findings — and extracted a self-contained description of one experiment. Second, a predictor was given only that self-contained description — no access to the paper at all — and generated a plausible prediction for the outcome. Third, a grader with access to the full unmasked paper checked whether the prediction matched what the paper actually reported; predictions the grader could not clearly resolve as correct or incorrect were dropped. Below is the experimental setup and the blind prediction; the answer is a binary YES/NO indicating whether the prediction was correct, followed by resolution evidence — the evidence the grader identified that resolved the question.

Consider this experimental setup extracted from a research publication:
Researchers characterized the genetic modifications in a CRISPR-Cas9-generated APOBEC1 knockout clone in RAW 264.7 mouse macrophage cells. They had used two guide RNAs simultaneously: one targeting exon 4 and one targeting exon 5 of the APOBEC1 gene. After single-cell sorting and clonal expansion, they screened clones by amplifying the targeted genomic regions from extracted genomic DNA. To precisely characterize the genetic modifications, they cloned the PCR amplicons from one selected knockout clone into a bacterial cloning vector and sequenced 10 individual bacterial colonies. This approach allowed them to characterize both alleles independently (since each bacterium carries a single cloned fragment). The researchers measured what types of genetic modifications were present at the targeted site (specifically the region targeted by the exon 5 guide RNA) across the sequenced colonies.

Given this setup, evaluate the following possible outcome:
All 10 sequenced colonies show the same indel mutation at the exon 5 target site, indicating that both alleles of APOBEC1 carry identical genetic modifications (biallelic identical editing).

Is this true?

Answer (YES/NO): NO